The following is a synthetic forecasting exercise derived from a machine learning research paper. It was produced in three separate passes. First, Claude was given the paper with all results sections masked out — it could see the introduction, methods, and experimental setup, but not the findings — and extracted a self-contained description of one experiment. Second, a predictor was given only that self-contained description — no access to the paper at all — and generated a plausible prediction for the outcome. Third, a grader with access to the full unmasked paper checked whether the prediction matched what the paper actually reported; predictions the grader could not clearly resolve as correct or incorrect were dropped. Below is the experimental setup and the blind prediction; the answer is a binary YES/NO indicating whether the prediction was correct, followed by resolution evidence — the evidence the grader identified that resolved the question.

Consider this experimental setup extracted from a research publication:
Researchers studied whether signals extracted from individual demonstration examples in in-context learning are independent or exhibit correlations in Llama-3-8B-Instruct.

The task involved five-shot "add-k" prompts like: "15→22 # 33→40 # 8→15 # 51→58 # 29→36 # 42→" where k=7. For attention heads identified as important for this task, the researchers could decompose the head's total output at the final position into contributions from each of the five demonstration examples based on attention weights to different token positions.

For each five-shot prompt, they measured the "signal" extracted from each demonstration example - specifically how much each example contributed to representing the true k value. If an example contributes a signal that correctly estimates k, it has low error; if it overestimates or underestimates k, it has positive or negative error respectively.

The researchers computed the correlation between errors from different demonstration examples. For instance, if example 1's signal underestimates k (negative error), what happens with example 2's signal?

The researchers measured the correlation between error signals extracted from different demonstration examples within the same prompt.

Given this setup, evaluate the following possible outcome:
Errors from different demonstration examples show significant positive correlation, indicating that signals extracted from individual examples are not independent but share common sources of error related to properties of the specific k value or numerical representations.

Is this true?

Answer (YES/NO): NO